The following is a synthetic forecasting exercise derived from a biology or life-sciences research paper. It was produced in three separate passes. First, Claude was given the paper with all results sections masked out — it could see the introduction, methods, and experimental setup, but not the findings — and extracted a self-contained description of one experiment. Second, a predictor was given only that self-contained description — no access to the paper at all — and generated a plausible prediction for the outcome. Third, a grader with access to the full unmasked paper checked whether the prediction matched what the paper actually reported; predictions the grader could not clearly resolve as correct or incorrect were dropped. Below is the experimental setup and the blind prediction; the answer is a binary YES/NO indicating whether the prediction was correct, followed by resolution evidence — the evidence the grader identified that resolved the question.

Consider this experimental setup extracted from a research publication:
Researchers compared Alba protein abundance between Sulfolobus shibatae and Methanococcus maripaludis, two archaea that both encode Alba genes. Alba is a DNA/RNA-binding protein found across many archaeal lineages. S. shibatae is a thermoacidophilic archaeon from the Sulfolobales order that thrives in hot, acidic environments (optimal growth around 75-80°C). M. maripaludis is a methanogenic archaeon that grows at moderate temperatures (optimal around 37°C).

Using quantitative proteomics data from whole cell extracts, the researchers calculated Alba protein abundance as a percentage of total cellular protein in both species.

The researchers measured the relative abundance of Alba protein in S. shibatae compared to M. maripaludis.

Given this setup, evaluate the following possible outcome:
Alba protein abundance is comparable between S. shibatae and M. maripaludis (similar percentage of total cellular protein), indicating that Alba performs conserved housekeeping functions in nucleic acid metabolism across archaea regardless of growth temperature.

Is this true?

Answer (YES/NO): NO